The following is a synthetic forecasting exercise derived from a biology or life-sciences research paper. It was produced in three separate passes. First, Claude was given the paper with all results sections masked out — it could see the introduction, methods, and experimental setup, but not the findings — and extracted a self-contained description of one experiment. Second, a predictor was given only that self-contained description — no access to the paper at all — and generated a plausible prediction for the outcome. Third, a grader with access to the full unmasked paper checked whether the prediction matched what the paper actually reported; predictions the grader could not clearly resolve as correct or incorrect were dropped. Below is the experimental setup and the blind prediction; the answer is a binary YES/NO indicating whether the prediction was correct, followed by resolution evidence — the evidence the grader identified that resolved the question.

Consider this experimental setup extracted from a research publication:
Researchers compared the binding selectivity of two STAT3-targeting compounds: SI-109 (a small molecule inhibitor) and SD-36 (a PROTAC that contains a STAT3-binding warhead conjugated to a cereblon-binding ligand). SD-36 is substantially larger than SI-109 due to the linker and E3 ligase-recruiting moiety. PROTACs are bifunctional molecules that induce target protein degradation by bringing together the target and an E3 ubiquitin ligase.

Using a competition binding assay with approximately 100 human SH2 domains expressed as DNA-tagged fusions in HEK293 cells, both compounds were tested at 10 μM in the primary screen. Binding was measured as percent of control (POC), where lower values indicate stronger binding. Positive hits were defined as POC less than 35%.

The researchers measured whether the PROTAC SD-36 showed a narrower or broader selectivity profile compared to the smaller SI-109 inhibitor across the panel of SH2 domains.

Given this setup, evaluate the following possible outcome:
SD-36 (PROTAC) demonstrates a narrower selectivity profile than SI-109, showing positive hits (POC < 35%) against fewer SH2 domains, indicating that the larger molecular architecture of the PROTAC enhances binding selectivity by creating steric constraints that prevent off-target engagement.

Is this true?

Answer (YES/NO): NO